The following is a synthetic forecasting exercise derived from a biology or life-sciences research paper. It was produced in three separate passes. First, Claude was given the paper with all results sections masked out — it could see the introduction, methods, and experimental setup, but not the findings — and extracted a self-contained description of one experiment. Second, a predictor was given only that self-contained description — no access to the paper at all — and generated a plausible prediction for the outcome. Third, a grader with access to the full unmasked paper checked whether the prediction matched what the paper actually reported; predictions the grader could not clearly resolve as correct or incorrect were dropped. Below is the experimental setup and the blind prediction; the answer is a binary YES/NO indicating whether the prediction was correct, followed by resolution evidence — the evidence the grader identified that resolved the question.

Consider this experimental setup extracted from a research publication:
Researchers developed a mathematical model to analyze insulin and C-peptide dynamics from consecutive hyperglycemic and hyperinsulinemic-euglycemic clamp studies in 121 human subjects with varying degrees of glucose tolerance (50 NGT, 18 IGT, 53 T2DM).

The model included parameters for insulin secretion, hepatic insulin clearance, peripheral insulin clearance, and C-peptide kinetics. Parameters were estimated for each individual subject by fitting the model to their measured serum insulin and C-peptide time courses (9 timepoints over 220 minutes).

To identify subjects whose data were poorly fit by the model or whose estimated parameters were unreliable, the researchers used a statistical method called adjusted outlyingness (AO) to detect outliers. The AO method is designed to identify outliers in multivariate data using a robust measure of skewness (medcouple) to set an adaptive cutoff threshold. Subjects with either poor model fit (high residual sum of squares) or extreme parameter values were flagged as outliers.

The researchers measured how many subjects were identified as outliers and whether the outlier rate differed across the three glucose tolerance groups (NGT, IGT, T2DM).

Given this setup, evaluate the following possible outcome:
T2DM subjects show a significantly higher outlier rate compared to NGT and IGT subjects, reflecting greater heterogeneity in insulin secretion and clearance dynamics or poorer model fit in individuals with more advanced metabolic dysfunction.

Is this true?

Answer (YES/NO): NO